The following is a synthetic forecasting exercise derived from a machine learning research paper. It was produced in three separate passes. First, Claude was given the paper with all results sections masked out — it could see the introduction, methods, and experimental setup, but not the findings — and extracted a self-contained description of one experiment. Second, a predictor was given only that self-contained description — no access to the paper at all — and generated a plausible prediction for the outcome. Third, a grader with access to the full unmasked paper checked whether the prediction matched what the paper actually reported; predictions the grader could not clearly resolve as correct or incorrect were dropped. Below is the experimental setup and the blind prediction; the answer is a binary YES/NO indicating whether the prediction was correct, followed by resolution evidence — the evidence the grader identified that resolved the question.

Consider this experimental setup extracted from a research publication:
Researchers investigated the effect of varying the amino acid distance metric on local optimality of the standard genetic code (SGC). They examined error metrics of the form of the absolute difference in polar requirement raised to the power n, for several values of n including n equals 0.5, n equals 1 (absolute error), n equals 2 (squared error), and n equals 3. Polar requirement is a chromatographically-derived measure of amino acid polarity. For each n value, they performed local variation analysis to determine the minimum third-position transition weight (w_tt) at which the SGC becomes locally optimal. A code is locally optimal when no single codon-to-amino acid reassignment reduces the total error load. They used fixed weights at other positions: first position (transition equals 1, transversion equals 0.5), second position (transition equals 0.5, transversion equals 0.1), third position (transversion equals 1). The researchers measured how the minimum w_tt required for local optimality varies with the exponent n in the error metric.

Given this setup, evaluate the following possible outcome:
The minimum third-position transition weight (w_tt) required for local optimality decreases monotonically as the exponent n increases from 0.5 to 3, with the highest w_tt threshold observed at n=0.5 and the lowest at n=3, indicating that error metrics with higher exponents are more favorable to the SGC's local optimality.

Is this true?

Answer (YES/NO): NO